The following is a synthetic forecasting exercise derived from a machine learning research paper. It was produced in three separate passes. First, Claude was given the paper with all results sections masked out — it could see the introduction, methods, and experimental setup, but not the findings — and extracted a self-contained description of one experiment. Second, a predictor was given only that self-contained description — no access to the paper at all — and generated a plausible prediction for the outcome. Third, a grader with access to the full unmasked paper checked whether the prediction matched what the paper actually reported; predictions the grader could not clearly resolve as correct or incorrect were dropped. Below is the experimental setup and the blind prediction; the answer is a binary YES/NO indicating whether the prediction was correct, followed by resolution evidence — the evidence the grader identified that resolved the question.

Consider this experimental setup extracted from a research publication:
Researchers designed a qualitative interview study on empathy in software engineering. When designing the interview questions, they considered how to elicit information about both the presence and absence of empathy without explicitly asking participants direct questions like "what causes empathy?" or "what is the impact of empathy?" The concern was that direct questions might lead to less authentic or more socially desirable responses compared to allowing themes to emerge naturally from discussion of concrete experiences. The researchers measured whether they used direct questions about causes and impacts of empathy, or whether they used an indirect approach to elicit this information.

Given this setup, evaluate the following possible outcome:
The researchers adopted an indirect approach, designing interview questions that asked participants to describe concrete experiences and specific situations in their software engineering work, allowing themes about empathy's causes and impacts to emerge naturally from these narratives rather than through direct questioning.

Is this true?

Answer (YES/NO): YES